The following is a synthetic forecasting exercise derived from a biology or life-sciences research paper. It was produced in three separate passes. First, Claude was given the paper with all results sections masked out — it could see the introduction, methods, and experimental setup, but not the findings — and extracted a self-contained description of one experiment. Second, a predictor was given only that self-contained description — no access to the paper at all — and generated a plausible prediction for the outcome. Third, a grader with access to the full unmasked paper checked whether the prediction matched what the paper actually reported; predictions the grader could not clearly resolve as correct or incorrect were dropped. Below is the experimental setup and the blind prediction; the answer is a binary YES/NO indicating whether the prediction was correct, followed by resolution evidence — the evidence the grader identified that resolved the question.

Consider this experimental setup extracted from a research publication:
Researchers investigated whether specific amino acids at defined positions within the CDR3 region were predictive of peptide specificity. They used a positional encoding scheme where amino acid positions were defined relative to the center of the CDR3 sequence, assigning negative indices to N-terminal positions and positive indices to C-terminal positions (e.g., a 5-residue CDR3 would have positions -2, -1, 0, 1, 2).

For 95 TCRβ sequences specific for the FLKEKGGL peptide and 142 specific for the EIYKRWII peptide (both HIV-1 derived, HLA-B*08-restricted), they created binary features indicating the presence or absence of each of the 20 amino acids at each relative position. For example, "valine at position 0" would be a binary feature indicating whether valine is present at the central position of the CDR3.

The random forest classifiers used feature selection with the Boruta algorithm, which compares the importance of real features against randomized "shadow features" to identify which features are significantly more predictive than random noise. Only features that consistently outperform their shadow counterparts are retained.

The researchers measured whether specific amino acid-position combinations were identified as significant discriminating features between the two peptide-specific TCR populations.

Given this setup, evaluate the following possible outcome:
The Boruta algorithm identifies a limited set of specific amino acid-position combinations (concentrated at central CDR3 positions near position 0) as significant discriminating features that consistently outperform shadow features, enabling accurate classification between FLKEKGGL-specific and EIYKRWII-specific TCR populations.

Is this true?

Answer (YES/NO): NO